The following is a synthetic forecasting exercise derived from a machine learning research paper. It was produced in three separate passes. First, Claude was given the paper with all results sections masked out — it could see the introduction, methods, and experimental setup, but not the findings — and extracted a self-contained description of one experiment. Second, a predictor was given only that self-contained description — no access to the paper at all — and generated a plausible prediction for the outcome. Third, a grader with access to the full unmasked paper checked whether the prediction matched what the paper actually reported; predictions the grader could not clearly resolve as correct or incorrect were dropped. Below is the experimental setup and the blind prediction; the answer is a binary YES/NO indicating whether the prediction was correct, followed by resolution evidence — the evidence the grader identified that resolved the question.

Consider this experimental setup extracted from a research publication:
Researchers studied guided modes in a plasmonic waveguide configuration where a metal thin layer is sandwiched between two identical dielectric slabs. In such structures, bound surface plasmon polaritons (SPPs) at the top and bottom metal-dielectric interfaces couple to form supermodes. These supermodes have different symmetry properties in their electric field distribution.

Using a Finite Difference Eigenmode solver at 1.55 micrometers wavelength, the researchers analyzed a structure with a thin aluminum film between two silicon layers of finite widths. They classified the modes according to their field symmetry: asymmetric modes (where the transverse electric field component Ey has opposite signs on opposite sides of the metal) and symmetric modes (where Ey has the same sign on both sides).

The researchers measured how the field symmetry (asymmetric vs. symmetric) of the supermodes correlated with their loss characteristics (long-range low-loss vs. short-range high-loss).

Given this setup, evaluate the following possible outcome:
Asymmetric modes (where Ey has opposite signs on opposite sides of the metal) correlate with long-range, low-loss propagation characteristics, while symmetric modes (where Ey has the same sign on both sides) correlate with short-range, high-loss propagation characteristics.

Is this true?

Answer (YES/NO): NO